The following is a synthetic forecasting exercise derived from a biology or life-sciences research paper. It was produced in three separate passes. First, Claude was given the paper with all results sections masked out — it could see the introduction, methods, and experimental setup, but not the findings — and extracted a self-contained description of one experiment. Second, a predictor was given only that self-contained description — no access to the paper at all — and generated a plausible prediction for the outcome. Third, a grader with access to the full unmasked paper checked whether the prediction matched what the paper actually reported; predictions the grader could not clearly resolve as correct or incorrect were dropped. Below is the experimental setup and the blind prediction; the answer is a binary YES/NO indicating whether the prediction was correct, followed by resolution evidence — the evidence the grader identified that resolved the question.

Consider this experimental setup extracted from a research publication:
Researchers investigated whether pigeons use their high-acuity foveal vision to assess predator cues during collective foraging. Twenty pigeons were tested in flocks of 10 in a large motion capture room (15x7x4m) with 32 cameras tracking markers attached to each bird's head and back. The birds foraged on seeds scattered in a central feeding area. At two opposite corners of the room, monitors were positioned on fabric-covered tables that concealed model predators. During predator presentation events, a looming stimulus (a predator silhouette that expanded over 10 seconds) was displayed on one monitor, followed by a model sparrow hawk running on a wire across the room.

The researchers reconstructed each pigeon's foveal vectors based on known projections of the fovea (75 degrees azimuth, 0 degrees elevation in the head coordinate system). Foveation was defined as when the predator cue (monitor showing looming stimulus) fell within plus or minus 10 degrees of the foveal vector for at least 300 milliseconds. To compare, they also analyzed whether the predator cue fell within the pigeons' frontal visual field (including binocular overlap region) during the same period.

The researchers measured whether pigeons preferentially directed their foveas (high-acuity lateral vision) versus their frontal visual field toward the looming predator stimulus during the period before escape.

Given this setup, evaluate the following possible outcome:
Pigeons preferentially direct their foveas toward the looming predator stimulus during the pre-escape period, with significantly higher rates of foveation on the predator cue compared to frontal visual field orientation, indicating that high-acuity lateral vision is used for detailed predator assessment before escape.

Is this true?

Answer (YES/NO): YES